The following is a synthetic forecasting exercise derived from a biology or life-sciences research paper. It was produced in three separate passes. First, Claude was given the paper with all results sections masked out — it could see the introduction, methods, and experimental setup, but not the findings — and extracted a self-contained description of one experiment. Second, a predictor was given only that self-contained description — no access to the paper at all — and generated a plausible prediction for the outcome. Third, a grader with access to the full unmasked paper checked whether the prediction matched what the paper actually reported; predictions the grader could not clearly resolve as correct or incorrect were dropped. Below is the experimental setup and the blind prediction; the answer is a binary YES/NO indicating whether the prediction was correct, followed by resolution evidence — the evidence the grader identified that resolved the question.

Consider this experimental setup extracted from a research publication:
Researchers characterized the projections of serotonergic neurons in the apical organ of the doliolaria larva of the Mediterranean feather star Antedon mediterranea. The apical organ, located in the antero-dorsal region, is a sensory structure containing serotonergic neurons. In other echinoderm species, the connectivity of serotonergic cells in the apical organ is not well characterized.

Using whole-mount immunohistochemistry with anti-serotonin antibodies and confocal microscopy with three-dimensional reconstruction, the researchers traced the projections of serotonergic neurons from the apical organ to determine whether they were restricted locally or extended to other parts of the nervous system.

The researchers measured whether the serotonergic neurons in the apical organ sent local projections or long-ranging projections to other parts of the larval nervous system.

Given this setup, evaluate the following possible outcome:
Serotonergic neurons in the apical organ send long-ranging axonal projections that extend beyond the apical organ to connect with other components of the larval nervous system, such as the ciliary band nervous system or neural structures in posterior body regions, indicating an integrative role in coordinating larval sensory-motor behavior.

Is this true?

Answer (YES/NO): YES